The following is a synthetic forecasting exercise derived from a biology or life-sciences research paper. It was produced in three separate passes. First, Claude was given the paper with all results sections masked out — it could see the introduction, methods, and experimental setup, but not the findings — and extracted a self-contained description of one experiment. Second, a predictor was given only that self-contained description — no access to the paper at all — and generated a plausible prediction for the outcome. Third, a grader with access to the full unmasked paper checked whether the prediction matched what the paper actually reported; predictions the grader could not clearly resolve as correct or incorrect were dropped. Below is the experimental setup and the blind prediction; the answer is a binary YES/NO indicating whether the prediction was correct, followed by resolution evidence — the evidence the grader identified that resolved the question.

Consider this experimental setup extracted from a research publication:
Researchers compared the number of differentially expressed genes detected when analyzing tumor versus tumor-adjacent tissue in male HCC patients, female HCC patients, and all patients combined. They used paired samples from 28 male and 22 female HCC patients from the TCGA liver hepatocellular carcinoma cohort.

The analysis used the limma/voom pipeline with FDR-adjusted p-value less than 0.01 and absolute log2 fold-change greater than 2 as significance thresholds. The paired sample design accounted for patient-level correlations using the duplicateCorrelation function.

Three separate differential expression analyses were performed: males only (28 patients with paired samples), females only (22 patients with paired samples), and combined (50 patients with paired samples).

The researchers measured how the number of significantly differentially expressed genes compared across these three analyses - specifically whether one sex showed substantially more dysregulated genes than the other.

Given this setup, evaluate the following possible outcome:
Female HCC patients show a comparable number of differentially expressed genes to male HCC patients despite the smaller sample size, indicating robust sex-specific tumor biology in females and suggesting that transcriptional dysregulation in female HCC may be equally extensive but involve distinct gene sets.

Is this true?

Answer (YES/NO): NO